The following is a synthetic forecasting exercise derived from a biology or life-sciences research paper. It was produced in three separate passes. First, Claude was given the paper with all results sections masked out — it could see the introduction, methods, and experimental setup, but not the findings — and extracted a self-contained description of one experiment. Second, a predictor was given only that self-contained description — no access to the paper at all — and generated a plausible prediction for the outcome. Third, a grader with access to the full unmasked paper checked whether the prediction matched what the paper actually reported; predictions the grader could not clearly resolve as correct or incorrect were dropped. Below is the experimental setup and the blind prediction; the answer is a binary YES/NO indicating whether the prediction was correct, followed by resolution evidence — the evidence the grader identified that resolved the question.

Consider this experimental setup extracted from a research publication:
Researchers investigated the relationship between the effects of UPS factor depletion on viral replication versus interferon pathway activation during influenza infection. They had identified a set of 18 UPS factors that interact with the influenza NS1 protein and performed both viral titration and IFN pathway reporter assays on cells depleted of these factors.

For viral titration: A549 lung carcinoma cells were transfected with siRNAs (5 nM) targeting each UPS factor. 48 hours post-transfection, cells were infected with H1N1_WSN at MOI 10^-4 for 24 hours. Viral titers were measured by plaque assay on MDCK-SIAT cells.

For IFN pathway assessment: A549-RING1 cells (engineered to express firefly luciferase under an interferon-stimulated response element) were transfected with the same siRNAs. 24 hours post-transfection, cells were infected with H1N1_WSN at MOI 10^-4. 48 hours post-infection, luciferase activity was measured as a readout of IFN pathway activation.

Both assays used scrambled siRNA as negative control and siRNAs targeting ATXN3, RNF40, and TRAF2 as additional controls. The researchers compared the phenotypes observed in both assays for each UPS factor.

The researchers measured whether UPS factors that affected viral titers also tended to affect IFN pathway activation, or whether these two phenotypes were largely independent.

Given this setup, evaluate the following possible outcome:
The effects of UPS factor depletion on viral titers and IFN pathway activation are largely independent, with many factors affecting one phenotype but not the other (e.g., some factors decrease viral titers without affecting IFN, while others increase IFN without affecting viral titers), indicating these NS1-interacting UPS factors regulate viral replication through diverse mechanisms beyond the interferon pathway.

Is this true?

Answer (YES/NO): NO